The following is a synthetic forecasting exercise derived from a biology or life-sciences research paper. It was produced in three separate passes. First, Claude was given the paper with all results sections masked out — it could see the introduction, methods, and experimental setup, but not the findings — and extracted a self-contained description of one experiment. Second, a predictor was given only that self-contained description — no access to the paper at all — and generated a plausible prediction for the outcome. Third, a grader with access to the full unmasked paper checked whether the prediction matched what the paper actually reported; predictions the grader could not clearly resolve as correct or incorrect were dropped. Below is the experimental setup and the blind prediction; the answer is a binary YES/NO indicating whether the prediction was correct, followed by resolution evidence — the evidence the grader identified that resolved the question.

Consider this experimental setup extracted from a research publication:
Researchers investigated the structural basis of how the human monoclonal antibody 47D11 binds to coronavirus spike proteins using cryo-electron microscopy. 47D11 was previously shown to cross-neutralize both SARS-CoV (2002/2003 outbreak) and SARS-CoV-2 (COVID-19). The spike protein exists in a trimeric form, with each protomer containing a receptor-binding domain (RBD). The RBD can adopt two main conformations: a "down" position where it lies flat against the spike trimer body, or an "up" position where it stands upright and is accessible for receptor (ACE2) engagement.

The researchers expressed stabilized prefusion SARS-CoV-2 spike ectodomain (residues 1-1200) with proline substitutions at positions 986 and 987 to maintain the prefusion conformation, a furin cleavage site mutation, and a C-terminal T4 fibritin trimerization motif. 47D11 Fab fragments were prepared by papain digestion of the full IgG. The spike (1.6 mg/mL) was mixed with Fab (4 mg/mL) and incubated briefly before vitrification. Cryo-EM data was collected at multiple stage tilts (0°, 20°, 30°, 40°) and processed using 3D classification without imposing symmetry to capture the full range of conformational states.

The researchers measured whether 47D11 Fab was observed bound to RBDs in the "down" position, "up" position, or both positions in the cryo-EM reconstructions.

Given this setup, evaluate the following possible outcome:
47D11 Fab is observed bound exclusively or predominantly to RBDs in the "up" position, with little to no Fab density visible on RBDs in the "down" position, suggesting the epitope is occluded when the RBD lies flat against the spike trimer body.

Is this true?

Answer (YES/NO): NO